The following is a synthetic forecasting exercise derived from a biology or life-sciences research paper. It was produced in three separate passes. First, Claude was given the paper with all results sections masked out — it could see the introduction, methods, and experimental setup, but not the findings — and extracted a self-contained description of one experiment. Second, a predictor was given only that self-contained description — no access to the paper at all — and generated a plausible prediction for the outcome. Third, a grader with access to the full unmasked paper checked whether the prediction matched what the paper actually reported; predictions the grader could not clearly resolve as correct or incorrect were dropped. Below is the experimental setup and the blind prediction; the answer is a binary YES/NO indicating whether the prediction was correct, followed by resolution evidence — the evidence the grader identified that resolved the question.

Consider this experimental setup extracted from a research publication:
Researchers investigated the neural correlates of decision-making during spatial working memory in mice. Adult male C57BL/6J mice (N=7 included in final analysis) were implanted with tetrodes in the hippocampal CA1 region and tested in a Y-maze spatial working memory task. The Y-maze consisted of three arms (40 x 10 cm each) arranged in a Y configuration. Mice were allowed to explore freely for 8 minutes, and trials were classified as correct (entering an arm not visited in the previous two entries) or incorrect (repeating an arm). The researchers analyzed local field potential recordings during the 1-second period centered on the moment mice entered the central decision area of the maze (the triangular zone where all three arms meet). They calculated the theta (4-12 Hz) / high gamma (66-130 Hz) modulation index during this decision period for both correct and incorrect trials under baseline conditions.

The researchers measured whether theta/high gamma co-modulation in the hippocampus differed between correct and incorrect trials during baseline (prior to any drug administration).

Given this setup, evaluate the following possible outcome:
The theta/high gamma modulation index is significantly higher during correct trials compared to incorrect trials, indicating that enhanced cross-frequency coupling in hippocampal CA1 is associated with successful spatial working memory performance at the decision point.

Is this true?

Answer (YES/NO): NO